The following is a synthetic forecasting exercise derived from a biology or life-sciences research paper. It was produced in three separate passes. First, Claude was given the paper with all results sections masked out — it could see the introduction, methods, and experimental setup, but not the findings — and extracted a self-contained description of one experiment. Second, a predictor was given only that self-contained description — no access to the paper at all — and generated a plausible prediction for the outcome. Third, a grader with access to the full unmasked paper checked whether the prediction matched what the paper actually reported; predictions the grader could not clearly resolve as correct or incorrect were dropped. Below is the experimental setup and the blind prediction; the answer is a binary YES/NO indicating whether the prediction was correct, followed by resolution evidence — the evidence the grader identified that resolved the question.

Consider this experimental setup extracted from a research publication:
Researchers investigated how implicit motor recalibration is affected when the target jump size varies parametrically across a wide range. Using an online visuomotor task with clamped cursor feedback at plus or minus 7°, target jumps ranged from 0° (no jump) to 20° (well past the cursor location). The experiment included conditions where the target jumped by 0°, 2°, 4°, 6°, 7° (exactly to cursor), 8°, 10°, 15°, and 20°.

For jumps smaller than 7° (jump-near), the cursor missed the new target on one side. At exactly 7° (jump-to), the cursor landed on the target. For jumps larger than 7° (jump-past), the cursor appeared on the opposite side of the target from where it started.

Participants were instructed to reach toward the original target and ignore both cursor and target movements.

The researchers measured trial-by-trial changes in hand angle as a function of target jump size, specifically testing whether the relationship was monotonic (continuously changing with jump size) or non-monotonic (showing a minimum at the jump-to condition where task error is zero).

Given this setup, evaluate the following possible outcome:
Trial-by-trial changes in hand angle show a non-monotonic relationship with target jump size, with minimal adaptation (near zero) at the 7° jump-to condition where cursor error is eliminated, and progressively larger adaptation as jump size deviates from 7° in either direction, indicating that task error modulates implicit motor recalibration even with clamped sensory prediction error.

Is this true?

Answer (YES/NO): NO